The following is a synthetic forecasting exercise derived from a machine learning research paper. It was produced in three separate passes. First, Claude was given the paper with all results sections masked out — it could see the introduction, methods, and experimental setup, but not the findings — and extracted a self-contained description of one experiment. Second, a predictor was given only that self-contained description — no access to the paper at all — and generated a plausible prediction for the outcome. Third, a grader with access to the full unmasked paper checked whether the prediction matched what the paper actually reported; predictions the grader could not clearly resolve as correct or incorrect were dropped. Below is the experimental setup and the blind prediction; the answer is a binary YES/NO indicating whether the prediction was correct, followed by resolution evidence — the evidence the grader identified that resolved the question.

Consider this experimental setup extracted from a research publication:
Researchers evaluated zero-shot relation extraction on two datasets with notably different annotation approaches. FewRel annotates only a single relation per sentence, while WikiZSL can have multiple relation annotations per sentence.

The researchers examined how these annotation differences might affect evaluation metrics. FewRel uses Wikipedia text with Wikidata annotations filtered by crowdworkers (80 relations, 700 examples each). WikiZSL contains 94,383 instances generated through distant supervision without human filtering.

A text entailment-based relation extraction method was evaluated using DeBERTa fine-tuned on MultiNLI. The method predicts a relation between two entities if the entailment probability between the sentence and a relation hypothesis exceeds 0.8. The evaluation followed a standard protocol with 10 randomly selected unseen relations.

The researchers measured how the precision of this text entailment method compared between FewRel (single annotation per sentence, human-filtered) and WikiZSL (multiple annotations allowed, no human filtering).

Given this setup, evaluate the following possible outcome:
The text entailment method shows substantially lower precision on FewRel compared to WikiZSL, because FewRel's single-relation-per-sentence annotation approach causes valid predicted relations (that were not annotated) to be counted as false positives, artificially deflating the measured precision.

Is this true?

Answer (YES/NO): NO